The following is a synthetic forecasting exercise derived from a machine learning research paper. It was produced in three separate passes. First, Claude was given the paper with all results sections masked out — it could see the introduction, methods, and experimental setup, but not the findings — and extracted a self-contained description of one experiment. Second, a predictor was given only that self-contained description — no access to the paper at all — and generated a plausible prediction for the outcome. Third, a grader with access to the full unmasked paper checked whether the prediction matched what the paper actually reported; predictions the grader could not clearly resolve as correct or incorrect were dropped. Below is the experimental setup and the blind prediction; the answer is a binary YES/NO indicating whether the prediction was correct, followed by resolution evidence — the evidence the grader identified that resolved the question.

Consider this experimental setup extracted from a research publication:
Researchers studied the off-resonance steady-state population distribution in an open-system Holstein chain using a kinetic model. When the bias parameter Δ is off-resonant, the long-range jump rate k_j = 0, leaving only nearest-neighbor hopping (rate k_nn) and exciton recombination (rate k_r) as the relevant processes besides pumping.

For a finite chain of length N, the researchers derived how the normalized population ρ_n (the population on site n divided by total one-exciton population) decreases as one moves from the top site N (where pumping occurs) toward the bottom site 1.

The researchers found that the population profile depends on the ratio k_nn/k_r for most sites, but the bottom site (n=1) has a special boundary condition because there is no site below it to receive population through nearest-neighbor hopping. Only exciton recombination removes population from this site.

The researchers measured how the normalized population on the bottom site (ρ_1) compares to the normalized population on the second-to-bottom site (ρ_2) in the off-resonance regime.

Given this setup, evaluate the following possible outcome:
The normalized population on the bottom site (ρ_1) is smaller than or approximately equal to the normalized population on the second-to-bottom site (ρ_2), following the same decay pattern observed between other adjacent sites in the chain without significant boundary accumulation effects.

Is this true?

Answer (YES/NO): NO